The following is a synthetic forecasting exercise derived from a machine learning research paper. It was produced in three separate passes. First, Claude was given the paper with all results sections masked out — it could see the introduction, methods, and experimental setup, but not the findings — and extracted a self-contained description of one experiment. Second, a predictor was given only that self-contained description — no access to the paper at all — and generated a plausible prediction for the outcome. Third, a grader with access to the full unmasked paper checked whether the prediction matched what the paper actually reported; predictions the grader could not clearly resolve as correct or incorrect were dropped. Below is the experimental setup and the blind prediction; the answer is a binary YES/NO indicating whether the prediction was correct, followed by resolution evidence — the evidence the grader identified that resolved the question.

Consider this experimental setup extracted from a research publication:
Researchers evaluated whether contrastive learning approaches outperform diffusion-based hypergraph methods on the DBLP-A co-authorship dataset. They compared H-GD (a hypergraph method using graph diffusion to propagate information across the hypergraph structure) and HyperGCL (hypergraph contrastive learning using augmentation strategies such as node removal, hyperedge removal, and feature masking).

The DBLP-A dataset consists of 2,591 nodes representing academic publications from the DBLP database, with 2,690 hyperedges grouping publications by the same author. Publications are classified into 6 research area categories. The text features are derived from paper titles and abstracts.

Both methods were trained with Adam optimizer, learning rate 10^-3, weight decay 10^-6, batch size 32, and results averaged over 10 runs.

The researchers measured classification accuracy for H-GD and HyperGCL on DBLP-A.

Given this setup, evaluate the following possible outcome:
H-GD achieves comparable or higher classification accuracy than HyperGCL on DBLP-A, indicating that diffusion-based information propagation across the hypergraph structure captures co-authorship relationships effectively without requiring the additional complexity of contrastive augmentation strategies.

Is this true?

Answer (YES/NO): NO